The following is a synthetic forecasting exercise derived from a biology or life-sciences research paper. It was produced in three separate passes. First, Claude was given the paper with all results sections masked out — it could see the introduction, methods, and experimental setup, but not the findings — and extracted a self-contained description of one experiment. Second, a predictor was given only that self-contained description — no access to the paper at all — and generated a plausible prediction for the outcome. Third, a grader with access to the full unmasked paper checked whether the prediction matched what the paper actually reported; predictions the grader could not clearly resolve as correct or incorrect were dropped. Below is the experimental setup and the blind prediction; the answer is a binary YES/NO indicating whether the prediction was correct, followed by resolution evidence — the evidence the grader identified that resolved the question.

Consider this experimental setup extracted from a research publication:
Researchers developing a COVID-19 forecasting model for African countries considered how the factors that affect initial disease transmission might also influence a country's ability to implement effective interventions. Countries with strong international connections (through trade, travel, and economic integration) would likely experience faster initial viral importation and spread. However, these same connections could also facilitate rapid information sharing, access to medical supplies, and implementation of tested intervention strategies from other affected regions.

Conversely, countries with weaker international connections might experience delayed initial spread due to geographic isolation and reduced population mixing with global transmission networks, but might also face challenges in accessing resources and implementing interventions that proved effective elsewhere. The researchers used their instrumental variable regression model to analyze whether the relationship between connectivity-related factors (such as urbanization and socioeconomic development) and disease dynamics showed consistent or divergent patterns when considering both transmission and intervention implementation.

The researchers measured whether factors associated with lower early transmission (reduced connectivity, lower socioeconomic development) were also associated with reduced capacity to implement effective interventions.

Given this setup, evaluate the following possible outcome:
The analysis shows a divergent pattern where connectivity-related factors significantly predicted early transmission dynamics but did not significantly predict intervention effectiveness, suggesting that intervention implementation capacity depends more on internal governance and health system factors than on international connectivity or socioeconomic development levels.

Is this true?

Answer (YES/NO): NO